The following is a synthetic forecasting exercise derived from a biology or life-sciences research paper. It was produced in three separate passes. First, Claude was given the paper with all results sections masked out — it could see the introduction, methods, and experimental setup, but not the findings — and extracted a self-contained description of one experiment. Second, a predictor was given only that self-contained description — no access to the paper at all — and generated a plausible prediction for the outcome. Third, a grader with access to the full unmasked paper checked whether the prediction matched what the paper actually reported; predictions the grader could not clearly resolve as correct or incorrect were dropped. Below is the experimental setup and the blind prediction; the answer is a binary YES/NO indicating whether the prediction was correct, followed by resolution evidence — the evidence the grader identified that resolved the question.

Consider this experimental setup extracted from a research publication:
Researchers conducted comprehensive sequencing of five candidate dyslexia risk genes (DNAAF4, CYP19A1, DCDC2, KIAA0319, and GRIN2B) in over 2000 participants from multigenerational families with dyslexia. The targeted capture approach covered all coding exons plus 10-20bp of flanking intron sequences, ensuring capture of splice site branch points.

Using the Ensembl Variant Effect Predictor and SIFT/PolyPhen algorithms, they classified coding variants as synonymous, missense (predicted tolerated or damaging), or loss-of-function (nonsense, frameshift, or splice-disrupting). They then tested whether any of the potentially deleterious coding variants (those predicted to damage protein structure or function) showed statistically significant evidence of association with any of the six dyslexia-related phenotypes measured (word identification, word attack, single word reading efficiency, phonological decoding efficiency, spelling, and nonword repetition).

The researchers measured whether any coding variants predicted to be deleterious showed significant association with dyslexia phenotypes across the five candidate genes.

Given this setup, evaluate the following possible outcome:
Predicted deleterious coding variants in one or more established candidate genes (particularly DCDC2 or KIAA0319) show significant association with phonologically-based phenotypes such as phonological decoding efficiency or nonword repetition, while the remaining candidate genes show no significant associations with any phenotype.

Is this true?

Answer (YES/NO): NO